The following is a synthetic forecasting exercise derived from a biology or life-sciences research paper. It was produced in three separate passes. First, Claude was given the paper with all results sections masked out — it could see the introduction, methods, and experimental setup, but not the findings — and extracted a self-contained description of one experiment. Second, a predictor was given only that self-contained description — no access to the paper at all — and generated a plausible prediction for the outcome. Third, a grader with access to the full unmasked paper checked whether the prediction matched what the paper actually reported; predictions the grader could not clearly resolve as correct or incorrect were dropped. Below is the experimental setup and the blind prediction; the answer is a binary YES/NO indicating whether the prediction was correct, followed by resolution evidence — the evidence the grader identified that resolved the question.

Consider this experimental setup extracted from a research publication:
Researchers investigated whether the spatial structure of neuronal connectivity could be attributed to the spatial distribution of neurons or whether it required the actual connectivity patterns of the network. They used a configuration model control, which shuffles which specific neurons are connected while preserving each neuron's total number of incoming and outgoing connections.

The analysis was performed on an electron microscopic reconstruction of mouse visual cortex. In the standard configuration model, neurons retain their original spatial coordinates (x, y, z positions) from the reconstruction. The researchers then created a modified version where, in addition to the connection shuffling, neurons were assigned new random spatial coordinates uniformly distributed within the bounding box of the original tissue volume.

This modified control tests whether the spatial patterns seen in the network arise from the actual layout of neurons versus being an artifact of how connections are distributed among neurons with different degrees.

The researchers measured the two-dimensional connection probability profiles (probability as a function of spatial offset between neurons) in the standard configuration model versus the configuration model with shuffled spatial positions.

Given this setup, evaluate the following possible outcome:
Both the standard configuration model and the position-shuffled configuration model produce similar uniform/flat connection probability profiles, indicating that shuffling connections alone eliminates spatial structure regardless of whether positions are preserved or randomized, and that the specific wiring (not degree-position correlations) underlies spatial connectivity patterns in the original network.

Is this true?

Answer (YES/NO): NO